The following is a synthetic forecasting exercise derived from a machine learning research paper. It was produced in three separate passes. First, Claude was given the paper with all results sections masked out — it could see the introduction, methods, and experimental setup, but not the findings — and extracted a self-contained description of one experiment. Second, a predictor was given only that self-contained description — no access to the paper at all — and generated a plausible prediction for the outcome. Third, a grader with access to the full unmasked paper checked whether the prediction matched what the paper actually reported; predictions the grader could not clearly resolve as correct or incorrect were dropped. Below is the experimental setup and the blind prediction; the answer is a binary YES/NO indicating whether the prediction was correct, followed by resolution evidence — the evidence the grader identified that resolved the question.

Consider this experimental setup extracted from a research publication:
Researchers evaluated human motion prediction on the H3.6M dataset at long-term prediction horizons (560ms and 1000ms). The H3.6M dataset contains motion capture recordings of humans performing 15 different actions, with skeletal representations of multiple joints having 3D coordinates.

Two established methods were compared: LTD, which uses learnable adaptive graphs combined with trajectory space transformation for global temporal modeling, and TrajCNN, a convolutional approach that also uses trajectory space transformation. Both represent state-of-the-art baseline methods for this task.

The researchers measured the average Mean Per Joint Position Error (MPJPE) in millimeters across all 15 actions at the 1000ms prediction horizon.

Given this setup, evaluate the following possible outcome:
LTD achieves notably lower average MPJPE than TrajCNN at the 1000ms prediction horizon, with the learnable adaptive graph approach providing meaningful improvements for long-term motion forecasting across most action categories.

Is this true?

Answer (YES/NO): NO